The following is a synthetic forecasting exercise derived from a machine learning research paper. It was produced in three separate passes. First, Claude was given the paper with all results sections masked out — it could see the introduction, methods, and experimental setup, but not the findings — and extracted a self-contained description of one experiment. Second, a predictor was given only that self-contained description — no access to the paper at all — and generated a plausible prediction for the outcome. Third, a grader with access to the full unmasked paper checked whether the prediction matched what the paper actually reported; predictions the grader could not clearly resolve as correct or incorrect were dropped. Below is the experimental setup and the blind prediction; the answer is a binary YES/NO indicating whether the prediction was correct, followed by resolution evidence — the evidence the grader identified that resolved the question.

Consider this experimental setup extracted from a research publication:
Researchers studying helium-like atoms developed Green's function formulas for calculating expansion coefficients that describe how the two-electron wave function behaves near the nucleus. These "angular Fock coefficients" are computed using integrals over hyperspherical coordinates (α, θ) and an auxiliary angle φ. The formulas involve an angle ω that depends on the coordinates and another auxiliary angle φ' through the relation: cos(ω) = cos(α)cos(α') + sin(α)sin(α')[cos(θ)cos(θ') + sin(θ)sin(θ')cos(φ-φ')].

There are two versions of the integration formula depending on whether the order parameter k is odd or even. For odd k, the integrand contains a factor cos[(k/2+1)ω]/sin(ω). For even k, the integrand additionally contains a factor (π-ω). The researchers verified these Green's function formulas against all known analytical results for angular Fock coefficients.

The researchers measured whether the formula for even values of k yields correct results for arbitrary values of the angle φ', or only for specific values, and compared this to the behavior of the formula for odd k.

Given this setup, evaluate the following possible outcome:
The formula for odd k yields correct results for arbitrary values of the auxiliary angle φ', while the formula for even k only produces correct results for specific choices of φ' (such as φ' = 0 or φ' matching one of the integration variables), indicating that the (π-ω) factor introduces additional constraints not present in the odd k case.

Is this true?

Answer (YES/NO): YES